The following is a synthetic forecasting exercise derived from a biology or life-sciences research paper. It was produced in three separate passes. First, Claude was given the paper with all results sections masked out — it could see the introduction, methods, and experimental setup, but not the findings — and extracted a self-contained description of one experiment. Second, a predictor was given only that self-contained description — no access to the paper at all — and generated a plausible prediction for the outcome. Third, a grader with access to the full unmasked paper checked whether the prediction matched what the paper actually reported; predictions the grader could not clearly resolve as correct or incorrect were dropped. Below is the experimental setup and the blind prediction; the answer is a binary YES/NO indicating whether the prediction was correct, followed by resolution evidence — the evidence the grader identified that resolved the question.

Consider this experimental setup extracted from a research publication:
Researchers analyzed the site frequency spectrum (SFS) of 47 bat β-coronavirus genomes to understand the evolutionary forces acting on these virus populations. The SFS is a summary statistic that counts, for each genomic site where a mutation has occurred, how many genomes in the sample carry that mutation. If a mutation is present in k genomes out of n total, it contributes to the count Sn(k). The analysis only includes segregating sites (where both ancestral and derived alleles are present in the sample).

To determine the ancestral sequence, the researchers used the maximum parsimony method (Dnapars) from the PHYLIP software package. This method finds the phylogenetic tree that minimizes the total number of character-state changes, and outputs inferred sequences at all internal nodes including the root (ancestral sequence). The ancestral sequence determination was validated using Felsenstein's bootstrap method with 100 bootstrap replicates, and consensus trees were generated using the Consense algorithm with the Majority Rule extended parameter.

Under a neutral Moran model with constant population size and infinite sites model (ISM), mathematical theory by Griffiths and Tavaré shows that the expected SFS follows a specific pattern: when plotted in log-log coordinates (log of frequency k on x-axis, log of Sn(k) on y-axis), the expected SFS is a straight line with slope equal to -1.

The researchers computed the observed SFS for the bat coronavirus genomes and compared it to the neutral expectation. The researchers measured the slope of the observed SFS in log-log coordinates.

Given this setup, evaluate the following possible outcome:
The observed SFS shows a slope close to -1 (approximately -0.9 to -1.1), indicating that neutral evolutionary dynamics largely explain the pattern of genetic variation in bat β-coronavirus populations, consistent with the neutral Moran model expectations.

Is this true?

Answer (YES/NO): YES